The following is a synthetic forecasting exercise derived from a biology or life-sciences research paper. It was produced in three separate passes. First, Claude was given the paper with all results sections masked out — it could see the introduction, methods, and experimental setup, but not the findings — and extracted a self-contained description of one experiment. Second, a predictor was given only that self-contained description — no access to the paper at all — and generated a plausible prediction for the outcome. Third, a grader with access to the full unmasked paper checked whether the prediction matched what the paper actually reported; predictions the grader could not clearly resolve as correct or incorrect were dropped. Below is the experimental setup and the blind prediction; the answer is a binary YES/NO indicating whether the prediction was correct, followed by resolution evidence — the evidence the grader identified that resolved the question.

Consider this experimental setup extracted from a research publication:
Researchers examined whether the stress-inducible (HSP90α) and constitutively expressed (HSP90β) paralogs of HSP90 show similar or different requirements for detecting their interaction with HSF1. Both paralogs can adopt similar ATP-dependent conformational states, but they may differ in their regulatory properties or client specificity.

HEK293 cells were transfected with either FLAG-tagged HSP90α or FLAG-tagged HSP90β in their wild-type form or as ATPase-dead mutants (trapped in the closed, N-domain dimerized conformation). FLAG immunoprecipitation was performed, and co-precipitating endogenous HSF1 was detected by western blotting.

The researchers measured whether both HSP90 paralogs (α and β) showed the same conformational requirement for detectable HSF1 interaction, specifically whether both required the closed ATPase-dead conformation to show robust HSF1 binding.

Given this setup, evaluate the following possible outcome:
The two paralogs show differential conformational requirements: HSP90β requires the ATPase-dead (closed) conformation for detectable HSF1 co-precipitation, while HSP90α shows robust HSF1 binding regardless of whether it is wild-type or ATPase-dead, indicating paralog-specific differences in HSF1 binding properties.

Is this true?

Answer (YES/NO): NO